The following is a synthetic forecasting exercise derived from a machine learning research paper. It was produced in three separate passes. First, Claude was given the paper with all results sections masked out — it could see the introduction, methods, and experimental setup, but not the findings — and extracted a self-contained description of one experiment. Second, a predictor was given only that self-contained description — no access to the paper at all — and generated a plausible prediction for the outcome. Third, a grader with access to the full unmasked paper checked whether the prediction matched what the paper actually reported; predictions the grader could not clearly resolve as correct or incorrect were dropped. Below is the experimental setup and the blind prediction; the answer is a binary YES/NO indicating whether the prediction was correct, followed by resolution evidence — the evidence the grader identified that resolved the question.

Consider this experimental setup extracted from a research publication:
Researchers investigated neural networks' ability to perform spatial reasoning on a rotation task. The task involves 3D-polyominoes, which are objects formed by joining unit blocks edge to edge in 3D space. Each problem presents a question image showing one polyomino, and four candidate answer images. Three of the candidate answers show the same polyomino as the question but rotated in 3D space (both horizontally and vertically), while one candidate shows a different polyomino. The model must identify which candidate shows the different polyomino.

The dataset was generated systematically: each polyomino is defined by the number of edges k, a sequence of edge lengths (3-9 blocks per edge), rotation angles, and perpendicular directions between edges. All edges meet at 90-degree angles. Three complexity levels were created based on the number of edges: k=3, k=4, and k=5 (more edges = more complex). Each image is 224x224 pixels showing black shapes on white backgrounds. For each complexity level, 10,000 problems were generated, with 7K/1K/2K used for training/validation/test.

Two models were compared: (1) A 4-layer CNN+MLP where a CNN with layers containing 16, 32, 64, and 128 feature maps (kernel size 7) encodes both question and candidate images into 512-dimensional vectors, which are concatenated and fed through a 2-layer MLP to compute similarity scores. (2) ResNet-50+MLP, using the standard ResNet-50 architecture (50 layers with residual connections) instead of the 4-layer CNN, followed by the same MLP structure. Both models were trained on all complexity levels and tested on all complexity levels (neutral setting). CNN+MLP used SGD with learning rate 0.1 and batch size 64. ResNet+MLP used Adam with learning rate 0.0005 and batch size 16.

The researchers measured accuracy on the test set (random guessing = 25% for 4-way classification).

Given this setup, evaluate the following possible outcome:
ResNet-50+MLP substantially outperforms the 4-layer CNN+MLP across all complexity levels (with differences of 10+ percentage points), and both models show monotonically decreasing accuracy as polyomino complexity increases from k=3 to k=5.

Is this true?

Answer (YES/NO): NO